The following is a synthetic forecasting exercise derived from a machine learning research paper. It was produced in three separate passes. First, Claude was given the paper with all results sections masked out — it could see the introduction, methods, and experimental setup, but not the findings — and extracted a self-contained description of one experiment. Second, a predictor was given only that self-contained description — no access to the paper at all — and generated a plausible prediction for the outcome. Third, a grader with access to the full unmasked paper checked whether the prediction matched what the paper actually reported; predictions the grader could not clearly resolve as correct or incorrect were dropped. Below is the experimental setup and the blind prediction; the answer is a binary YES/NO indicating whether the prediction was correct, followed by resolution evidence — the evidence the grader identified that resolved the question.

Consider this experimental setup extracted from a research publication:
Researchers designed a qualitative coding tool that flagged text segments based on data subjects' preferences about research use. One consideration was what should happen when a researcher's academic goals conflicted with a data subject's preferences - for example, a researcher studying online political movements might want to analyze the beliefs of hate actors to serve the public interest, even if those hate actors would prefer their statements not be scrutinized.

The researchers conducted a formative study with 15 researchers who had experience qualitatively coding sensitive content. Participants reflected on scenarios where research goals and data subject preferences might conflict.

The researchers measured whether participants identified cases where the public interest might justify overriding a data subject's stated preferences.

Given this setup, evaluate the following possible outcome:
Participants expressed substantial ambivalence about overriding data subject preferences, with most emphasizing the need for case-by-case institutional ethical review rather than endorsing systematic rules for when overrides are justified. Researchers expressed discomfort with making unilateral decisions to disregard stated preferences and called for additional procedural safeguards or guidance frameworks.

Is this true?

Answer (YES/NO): NO